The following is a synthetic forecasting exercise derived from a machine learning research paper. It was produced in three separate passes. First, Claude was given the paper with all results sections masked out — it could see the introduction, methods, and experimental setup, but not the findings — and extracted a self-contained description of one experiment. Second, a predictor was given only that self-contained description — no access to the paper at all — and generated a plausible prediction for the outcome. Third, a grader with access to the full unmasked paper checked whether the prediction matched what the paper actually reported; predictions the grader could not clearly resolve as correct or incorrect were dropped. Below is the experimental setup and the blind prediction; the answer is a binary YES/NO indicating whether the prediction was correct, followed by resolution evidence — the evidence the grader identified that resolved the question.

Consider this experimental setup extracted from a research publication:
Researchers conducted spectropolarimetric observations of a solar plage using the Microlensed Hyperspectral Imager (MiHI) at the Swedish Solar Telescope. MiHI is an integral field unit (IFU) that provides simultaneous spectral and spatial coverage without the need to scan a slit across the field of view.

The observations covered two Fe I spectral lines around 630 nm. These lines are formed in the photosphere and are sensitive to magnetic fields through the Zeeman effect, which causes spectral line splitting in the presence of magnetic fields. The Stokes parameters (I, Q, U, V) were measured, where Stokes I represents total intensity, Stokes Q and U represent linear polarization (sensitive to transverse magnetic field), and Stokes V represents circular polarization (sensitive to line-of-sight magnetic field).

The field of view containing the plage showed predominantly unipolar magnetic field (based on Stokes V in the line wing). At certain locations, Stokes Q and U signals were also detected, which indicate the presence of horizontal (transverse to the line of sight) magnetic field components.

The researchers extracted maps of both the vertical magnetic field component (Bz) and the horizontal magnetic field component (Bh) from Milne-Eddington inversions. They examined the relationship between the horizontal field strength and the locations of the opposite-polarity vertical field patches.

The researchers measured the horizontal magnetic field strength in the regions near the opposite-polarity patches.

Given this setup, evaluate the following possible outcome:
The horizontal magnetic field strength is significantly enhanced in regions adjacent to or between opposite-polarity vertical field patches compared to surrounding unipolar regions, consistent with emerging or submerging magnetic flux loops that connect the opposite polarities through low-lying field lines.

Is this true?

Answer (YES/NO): YES